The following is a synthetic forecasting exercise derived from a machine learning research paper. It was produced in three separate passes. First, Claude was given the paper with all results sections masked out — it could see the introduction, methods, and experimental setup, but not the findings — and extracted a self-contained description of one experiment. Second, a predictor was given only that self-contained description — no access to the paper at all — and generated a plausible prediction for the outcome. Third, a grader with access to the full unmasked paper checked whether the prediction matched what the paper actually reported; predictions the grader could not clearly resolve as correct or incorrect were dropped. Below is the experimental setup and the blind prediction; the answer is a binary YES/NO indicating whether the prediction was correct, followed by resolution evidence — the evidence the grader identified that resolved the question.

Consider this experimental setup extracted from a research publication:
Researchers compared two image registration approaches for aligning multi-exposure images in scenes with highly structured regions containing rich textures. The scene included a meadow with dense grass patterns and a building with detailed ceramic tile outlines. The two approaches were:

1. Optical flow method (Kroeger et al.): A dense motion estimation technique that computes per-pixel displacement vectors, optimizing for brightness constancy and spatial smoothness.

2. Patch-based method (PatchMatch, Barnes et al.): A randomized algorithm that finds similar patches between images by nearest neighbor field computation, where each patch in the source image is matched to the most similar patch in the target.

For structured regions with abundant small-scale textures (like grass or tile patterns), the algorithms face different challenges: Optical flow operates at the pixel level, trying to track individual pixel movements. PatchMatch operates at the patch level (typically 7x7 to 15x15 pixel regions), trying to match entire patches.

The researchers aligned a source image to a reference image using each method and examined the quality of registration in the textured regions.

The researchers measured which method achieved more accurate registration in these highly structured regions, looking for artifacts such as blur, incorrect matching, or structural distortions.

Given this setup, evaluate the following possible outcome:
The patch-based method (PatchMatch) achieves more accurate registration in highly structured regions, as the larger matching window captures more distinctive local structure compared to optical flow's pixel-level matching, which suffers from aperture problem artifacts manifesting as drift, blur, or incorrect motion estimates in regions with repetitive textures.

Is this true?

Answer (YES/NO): NO